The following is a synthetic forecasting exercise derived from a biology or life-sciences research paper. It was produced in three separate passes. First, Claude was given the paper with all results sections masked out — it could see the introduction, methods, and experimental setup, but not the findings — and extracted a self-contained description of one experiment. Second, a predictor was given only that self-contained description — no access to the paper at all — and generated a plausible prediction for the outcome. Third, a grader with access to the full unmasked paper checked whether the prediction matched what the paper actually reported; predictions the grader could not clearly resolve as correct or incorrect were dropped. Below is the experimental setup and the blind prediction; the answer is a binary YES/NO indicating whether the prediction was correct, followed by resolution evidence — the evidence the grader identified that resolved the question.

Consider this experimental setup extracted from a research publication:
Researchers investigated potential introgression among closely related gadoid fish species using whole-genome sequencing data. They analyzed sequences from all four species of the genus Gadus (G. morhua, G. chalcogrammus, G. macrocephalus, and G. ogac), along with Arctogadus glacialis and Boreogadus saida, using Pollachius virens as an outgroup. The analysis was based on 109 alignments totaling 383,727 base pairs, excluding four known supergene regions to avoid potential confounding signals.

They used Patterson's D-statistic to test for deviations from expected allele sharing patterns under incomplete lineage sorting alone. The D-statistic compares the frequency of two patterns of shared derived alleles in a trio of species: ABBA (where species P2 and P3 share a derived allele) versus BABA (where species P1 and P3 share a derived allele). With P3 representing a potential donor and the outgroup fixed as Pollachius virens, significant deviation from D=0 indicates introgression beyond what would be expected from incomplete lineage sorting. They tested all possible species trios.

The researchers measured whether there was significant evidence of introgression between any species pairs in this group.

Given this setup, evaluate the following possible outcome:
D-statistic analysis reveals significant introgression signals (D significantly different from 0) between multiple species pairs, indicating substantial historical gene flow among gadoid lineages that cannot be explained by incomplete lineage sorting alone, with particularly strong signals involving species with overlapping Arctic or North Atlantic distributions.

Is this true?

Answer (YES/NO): YES